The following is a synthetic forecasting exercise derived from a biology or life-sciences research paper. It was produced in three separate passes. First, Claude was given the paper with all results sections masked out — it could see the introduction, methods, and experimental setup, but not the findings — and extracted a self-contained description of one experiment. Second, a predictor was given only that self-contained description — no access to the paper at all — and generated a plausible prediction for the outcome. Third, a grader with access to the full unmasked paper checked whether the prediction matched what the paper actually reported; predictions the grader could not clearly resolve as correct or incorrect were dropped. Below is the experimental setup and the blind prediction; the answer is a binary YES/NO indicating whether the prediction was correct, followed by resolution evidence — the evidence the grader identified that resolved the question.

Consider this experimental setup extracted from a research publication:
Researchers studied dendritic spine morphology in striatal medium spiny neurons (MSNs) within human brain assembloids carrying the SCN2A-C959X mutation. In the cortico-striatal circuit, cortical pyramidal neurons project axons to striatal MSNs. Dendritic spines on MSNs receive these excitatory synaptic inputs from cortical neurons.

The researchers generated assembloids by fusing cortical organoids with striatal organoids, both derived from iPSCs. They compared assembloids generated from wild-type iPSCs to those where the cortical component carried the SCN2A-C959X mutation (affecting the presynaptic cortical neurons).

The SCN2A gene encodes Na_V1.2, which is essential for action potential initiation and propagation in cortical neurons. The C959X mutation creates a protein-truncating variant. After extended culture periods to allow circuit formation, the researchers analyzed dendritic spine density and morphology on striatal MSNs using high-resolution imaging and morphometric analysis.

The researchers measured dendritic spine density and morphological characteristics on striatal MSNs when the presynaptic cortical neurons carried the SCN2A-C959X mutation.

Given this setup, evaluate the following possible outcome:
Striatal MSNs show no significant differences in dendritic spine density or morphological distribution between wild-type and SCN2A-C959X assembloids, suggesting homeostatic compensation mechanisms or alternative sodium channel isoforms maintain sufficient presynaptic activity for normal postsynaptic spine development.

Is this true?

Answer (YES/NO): NO